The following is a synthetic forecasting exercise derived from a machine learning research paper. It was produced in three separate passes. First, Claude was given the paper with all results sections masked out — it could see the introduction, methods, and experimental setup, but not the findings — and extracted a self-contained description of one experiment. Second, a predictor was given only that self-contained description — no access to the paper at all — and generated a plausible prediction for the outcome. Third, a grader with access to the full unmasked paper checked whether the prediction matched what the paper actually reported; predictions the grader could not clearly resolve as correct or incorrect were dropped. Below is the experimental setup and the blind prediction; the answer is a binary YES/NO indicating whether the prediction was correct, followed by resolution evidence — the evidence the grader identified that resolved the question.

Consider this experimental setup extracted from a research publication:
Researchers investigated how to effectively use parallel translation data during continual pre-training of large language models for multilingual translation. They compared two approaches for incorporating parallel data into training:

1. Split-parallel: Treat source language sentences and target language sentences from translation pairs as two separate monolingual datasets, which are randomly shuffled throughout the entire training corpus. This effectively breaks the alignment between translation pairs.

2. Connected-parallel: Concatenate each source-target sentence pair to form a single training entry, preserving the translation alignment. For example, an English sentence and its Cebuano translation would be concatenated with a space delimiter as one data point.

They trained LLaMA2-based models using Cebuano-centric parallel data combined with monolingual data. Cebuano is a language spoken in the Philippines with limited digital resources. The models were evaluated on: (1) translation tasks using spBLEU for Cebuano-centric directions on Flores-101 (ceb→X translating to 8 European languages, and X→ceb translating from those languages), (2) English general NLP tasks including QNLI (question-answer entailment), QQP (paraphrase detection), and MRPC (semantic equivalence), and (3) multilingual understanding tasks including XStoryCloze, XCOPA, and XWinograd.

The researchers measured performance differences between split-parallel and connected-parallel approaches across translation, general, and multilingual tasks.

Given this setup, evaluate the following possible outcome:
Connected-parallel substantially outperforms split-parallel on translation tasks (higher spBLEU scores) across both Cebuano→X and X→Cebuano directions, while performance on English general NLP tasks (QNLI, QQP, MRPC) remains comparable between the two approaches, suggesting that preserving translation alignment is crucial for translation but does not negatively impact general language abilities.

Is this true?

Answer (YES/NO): YES